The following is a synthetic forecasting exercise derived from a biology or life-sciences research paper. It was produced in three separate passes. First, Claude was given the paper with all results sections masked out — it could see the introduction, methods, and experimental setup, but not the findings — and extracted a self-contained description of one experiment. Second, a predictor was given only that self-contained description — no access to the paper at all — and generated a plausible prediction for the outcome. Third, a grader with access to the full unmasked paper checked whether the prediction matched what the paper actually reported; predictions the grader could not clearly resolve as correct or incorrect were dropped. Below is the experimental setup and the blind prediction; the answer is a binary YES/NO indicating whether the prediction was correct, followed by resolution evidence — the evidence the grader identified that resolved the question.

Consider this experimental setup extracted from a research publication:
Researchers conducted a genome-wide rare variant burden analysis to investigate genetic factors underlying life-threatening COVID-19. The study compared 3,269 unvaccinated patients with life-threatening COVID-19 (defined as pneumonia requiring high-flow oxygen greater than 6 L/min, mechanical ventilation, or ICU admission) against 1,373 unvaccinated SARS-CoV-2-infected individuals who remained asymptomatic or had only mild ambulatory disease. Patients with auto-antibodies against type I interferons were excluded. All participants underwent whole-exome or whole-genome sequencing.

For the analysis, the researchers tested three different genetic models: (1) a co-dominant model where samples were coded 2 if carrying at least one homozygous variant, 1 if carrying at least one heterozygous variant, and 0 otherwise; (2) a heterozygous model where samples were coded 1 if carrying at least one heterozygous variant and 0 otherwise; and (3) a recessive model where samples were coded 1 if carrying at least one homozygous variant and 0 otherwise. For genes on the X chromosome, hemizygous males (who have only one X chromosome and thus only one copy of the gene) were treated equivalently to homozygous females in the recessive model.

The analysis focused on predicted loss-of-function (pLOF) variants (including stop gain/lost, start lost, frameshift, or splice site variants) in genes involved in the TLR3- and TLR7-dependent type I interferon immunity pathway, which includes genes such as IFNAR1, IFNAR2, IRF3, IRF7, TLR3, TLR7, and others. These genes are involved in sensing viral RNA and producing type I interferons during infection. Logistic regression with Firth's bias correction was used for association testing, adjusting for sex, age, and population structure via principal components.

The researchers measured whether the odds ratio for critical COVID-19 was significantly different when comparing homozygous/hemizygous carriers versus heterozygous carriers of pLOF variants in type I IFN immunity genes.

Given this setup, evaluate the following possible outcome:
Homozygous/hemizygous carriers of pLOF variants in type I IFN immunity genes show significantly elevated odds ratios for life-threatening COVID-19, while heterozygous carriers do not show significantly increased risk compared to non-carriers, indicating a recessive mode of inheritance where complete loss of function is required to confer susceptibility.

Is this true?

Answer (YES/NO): NO